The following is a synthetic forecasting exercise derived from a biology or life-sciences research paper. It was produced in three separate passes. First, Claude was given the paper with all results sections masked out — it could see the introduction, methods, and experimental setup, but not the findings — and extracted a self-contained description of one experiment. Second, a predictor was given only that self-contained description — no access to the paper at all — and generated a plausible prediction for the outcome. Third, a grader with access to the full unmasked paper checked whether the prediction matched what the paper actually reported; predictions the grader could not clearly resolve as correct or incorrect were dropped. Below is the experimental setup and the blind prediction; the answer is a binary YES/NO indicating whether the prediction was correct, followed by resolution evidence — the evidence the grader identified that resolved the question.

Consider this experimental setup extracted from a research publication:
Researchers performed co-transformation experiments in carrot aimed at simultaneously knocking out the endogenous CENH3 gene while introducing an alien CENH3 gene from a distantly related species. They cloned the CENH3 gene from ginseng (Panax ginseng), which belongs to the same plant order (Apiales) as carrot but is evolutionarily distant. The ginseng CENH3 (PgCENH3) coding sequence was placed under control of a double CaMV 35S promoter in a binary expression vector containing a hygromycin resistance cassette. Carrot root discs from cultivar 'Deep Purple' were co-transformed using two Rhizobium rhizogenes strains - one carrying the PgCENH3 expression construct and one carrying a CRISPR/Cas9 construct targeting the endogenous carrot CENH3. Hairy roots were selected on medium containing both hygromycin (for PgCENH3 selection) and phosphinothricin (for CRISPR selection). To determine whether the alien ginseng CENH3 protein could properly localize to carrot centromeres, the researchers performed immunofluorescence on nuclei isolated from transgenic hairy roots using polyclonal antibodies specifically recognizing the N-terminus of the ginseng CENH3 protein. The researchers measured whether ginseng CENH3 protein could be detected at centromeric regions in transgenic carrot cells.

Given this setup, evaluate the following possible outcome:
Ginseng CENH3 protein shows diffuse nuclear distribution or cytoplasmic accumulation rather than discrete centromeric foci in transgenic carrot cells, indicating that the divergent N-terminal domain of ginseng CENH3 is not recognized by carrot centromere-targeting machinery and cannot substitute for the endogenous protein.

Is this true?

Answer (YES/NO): NO